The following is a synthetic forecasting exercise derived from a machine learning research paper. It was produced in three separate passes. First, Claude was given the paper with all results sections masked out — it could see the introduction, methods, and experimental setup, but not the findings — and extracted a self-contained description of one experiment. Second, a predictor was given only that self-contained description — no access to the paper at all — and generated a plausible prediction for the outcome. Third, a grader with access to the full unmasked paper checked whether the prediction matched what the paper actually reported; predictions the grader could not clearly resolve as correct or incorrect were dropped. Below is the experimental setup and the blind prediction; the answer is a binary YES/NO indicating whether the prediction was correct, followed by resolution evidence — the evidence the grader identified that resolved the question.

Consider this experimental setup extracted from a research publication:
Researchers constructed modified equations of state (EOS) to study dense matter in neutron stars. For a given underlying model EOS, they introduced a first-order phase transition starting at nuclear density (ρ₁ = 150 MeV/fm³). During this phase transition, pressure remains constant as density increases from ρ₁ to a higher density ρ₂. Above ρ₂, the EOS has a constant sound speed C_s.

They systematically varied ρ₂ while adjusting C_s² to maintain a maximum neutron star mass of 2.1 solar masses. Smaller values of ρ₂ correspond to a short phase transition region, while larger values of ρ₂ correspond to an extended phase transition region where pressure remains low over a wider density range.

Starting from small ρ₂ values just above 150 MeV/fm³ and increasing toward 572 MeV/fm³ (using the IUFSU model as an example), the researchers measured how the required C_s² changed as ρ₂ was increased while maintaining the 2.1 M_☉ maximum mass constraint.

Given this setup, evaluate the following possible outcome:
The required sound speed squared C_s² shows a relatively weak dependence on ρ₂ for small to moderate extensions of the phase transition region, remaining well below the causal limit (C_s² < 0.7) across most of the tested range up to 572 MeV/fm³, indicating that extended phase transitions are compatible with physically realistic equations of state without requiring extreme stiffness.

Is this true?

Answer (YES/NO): NO